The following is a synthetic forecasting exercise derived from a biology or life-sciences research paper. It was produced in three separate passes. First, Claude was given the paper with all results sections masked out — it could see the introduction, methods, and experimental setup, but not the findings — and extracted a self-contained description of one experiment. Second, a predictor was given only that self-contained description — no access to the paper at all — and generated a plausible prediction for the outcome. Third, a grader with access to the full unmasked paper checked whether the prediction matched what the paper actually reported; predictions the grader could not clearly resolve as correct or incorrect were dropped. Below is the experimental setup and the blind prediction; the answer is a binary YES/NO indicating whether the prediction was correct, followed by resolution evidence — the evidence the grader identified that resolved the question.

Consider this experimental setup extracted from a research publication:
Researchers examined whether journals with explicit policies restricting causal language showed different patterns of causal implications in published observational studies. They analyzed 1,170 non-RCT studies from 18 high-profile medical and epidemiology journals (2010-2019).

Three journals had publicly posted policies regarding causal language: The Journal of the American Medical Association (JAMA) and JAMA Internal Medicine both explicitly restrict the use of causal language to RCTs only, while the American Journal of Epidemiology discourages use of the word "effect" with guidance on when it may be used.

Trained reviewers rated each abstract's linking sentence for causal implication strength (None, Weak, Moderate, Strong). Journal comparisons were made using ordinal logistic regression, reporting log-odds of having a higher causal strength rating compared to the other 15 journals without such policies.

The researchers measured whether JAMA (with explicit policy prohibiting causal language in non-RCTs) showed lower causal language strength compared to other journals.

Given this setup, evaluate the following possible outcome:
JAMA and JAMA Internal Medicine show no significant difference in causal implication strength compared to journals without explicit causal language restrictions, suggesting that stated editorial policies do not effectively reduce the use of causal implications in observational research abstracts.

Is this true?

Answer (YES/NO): NO